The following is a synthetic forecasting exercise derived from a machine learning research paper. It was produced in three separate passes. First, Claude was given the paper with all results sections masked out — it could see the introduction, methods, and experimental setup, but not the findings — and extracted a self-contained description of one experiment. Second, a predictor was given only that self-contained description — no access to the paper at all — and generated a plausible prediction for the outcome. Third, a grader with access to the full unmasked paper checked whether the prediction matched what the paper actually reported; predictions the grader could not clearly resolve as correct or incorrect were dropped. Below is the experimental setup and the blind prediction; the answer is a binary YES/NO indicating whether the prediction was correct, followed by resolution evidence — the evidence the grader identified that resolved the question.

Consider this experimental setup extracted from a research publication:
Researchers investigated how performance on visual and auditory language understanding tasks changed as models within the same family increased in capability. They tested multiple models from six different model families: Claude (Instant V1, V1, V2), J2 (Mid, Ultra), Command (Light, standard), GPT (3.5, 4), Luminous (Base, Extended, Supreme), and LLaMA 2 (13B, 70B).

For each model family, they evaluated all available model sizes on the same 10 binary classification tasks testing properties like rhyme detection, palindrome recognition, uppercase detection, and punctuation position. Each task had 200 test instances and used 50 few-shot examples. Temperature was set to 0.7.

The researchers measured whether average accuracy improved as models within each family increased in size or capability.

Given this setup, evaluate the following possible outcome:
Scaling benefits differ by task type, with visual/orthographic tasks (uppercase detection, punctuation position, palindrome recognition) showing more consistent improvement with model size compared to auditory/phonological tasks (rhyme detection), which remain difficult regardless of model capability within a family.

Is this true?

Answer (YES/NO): NO